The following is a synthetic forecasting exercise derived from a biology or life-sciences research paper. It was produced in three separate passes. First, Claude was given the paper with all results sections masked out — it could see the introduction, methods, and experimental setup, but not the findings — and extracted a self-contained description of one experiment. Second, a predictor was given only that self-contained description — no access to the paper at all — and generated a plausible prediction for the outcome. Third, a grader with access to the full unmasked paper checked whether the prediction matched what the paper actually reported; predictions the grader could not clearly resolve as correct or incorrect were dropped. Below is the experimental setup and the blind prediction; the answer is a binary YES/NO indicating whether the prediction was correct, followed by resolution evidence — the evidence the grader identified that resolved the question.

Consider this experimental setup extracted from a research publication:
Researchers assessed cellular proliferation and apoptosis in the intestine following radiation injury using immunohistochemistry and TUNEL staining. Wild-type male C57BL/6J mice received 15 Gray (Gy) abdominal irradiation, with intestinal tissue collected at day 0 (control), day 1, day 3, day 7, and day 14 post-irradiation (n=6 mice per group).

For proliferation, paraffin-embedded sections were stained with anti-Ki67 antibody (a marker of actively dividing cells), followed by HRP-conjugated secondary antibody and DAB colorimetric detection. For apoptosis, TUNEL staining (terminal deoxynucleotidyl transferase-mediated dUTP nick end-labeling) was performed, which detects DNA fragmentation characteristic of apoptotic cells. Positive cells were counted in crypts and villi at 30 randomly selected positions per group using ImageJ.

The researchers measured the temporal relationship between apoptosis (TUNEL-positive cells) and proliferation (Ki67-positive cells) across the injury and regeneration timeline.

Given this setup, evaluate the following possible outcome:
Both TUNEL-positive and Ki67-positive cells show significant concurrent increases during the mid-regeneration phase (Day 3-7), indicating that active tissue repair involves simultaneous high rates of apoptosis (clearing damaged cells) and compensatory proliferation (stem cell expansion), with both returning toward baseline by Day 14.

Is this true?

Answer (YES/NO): NO